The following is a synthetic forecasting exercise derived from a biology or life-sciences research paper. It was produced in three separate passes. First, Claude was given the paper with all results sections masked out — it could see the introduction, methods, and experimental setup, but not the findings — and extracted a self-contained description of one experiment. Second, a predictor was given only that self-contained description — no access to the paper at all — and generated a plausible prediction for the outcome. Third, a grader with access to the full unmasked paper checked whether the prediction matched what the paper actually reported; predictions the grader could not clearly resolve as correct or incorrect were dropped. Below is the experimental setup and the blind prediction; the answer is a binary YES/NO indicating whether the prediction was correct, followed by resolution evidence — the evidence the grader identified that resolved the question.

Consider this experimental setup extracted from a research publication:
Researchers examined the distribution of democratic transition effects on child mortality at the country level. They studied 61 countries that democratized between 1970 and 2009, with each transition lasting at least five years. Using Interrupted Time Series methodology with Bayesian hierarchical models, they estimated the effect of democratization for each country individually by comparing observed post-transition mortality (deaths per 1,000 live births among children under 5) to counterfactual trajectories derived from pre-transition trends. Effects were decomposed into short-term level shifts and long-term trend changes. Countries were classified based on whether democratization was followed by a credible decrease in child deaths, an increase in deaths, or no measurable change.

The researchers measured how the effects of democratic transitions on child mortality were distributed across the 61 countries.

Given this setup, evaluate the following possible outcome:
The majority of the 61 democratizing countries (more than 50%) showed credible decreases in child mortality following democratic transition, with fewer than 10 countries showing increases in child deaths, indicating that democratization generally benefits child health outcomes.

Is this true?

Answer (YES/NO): NO